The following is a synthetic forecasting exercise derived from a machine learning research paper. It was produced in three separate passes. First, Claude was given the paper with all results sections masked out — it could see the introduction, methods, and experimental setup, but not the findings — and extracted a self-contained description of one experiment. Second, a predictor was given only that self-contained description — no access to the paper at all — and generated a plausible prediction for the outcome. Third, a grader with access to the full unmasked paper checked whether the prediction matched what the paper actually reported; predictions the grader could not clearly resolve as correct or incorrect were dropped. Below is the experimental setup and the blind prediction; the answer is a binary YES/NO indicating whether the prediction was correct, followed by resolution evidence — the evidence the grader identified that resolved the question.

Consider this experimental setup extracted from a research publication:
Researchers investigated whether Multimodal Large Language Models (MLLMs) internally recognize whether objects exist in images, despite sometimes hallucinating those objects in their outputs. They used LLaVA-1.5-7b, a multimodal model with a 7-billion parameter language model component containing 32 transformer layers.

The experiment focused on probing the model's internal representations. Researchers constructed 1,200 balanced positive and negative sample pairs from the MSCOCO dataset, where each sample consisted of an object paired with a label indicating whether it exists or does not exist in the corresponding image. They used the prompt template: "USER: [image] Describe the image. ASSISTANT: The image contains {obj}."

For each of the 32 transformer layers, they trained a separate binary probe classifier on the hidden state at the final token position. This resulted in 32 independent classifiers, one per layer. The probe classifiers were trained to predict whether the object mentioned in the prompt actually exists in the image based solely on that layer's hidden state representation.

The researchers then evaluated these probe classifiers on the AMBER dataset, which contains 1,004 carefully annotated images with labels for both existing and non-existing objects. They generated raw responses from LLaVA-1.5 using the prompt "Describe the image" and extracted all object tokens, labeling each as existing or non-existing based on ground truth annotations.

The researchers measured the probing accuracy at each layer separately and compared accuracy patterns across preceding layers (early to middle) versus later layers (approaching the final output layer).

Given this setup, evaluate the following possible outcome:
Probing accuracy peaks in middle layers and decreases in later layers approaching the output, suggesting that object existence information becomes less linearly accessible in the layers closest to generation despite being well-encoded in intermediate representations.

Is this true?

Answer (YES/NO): YES